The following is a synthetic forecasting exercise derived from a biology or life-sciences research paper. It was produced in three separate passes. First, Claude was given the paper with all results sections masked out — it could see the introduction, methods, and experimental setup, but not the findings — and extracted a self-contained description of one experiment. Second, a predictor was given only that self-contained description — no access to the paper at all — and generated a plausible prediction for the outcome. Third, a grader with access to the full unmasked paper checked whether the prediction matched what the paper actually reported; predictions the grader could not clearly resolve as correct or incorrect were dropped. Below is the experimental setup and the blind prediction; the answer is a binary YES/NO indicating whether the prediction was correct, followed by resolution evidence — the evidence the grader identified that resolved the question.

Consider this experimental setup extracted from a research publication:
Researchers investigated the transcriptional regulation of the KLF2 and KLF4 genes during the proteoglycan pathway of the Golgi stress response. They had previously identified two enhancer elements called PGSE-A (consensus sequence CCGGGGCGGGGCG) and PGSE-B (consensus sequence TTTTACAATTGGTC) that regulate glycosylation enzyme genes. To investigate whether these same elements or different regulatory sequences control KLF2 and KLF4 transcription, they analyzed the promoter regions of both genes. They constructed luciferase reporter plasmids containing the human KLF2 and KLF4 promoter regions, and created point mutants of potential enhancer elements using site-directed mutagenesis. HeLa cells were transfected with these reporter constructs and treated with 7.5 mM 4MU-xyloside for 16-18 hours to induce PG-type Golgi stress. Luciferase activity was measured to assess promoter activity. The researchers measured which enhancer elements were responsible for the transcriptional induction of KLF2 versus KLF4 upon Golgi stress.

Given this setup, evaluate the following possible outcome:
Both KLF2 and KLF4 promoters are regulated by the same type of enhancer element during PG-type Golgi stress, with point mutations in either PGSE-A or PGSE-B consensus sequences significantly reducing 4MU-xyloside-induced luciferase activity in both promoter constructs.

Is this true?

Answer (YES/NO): NO